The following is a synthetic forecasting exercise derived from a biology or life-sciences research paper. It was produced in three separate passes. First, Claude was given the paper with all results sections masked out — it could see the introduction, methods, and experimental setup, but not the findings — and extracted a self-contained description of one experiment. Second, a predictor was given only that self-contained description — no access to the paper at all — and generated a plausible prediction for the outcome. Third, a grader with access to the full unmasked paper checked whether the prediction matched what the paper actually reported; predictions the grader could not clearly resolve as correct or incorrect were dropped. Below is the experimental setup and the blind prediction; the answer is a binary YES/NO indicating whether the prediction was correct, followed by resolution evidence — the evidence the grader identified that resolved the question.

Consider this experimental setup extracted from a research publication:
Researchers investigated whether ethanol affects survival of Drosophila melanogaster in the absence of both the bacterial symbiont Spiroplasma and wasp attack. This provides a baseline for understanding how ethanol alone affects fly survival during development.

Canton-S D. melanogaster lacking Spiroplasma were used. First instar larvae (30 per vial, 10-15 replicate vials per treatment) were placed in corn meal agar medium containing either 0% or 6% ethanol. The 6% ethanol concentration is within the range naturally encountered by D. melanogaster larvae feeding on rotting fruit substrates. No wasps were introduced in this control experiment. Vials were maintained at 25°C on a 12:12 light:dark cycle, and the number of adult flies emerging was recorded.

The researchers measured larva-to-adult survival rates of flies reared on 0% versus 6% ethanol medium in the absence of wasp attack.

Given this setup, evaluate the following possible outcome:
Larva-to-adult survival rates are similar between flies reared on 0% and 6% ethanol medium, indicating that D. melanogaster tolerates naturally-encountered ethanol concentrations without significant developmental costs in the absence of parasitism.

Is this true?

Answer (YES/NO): YES